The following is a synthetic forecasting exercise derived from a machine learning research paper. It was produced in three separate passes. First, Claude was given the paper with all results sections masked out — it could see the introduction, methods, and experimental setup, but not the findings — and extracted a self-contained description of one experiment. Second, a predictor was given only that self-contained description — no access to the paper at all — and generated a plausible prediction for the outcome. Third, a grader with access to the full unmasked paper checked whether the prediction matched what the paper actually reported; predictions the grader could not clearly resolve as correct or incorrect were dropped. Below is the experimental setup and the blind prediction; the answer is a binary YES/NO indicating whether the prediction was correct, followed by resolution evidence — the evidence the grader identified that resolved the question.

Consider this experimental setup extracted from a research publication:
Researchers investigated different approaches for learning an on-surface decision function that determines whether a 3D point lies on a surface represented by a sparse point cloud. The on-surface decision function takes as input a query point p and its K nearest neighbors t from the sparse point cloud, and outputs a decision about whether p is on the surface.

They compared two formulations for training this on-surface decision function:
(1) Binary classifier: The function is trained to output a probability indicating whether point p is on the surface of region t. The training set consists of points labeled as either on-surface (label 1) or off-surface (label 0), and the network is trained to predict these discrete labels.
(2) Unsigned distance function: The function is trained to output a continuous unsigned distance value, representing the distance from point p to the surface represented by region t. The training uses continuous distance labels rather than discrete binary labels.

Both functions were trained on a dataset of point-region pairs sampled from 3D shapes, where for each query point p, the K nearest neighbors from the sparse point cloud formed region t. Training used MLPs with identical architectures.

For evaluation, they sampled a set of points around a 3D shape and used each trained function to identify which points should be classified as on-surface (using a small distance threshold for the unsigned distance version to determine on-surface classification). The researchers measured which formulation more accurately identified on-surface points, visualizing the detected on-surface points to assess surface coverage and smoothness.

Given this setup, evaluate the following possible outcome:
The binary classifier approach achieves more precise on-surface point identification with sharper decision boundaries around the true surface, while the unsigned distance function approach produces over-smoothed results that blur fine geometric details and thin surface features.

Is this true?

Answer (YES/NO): NO